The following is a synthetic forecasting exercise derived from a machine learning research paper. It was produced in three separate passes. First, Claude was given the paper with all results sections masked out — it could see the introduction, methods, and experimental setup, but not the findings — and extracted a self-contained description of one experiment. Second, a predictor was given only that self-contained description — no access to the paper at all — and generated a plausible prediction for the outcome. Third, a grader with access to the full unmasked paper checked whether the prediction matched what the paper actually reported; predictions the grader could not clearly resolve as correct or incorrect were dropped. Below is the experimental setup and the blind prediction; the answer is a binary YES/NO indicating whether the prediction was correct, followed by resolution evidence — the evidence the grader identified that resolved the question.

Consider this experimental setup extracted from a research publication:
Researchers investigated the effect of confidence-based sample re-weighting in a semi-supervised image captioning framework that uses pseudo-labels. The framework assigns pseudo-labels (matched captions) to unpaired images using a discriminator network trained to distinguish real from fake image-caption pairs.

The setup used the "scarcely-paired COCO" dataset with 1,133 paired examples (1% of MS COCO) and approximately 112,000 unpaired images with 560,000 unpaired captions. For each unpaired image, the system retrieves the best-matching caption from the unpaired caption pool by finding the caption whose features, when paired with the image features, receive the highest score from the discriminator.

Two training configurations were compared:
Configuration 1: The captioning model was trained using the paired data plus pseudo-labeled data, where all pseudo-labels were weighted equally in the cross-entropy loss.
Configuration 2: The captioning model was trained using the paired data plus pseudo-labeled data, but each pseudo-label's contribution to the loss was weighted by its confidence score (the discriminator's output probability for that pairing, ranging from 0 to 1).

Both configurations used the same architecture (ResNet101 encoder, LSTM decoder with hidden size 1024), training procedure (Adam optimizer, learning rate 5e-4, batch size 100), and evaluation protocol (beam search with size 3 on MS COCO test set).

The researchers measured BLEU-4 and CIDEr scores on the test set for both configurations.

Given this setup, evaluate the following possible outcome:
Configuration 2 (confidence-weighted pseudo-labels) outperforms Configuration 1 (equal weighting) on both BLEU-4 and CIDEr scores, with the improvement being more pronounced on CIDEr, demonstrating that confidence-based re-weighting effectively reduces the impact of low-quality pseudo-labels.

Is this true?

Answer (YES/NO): YES